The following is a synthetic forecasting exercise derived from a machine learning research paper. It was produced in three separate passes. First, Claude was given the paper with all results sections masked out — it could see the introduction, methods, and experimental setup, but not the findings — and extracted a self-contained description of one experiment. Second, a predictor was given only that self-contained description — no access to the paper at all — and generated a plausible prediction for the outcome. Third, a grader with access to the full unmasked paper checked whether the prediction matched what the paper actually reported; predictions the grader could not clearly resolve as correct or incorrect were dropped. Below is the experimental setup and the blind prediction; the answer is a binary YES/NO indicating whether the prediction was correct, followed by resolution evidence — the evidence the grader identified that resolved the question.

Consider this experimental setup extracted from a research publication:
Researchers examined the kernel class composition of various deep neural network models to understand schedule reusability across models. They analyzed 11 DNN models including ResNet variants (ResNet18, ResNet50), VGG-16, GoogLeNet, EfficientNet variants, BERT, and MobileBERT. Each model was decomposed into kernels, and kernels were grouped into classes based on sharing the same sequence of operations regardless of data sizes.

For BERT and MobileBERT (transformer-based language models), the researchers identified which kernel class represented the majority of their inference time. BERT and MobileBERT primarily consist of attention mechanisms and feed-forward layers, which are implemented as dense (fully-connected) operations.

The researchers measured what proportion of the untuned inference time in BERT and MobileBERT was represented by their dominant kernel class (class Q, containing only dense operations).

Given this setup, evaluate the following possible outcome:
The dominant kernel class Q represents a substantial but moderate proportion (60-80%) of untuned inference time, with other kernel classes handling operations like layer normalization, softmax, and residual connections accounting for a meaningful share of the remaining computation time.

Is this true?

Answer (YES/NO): NO